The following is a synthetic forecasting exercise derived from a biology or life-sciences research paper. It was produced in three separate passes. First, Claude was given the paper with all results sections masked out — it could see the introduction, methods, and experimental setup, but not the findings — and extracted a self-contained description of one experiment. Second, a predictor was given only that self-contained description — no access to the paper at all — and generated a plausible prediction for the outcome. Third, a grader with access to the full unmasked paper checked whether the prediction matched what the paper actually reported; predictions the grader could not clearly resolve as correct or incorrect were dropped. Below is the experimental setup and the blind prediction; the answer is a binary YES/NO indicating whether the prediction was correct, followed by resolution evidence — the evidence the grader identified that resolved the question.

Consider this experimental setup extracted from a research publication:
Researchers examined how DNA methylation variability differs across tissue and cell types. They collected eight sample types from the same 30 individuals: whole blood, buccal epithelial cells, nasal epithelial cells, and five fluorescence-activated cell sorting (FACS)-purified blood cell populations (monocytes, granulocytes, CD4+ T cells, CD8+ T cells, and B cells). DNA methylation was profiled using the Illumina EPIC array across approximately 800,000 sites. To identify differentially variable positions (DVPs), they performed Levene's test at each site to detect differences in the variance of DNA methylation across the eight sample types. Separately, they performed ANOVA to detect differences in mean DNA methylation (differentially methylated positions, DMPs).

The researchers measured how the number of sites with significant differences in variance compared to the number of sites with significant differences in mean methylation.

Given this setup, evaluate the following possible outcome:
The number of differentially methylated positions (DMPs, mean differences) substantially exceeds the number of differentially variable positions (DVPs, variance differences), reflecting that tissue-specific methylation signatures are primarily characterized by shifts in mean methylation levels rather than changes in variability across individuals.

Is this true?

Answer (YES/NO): YES